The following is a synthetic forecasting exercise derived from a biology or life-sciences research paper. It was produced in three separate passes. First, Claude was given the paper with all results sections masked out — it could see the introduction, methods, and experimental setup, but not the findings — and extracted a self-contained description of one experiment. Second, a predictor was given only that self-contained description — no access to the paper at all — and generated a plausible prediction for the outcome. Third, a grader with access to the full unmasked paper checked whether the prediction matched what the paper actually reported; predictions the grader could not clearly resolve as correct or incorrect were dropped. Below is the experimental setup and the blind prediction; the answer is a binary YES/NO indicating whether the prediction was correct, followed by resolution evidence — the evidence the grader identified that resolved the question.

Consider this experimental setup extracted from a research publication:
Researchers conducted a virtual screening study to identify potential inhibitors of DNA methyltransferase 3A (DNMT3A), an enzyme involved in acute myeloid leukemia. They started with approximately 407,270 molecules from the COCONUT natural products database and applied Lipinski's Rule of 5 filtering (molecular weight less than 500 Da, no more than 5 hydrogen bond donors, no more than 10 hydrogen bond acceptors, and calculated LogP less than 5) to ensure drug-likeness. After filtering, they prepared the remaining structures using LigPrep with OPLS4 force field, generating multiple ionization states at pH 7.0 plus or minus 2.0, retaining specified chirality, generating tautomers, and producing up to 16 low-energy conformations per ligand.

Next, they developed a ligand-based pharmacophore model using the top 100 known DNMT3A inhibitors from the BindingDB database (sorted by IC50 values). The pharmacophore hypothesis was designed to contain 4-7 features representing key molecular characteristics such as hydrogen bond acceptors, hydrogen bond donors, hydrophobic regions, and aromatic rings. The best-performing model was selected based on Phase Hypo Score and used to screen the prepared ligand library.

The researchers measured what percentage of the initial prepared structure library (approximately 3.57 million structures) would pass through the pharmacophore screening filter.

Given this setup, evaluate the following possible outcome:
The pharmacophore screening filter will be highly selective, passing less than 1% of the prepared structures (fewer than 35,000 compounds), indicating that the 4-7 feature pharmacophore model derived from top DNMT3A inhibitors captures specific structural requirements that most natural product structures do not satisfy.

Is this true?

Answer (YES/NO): NO